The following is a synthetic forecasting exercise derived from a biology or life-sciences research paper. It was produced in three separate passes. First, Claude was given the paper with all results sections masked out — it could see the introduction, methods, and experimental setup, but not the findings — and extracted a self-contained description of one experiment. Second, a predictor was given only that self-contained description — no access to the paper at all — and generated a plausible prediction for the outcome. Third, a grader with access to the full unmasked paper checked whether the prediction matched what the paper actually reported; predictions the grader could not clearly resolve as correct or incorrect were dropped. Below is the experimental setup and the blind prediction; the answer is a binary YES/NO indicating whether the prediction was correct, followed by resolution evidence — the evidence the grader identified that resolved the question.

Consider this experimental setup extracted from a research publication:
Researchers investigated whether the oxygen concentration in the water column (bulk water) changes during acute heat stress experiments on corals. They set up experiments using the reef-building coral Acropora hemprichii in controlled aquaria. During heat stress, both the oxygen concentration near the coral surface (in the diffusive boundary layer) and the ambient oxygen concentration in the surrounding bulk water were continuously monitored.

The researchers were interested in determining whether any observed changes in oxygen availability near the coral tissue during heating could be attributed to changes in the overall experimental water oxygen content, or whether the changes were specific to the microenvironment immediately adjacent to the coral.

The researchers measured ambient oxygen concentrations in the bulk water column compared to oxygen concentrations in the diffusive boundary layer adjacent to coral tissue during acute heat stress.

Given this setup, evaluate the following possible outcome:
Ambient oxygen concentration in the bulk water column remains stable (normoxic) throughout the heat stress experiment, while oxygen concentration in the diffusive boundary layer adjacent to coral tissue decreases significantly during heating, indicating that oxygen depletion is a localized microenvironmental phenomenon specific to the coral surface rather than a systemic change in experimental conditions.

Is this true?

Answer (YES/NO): YES